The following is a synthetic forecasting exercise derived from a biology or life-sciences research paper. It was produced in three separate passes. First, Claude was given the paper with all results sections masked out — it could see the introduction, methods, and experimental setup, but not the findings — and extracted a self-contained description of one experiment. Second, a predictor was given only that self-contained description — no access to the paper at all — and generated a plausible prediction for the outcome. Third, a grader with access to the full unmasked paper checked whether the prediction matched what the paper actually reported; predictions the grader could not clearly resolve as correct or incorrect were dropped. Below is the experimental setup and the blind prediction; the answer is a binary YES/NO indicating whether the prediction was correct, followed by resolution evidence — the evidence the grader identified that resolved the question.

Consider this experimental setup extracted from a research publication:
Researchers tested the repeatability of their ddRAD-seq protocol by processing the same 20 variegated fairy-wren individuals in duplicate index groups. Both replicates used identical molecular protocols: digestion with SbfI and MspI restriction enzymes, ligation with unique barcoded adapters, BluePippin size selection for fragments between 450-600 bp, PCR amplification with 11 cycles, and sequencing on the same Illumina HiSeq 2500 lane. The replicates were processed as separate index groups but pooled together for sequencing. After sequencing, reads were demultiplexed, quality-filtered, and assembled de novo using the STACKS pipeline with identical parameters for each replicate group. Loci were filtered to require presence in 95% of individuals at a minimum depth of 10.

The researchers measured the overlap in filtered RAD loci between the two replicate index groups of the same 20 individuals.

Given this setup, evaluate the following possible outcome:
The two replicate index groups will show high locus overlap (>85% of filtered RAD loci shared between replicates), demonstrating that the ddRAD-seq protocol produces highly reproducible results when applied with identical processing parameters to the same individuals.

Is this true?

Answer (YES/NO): YES